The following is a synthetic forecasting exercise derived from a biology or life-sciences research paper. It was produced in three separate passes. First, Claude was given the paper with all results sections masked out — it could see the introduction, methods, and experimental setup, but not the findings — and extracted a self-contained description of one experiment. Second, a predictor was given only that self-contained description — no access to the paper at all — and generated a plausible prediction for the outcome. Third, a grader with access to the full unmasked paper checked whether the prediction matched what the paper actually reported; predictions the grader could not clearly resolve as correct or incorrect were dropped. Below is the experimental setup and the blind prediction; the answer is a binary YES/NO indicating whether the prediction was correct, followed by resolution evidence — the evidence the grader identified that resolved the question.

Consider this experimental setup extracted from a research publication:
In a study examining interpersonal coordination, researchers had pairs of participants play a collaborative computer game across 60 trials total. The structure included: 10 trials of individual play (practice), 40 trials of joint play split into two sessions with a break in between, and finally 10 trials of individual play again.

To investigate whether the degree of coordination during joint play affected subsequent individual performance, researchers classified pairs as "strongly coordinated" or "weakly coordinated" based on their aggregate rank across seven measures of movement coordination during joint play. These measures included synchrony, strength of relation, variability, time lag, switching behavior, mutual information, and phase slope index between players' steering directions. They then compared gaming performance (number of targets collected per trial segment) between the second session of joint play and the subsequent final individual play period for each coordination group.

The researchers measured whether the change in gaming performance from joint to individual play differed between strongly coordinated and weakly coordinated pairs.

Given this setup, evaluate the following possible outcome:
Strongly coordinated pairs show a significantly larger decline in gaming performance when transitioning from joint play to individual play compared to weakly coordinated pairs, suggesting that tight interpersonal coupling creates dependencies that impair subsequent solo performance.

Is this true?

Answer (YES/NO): YES